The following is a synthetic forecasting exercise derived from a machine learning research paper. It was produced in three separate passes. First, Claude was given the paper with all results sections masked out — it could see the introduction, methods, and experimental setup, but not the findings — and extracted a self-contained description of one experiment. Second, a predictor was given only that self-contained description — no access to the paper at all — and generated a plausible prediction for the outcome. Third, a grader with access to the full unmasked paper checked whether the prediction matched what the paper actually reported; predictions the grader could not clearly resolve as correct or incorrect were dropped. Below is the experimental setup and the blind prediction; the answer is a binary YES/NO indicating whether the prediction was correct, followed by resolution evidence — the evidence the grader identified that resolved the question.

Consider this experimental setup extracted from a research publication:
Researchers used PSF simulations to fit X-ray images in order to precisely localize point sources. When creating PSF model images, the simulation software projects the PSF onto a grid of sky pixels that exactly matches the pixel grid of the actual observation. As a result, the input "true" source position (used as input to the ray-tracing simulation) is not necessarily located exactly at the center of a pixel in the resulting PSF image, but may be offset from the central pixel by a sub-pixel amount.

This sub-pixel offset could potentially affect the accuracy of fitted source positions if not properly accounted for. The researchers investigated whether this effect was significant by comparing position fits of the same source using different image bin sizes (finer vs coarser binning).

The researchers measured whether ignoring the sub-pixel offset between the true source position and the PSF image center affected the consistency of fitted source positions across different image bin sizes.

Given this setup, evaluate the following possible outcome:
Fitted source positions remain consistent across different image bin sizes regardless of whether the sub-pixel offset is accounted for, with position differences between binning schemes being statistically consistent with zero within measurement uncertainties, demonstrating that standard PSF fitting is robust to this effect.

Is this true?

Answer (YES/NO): NO